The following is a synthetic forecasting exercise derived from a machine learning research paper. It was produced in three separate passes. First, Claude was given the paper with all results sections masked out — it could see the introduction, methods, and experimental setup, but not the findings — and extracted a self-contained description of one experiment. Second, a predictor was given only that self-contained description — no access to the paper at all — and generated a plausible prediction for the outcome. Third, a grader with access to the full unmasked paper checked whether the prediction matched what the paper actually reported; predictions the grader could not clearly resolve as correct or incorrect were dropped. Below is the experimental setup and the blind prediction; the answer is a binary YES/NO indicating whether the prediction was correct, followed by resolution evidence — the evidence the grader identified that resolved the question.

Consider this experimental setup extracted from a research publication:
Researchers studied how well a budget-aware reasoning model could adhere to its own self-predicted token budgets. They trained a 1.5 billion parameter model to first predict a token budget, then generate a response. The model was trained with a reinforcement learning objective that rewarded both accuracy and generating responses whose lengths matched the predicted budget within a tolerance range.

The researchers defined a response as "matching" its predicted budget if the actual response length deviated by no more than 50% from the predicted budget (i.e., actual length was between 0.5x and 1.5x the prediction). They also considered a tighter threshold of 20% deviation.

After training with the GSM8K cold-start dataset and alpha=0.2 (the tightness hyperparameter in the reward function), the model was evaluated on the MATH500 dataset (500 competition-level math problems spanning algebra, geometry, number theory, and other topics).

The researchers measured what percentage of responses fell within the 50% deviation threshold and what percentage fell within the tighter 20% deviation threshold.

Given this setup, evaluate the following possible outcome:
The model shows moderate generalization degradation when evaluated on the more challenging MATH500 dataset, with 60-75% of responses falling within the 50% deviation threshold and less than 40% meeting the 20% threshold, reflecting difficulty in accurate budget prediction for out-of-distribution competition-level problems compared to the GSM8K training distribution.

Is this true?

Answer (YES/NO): NO